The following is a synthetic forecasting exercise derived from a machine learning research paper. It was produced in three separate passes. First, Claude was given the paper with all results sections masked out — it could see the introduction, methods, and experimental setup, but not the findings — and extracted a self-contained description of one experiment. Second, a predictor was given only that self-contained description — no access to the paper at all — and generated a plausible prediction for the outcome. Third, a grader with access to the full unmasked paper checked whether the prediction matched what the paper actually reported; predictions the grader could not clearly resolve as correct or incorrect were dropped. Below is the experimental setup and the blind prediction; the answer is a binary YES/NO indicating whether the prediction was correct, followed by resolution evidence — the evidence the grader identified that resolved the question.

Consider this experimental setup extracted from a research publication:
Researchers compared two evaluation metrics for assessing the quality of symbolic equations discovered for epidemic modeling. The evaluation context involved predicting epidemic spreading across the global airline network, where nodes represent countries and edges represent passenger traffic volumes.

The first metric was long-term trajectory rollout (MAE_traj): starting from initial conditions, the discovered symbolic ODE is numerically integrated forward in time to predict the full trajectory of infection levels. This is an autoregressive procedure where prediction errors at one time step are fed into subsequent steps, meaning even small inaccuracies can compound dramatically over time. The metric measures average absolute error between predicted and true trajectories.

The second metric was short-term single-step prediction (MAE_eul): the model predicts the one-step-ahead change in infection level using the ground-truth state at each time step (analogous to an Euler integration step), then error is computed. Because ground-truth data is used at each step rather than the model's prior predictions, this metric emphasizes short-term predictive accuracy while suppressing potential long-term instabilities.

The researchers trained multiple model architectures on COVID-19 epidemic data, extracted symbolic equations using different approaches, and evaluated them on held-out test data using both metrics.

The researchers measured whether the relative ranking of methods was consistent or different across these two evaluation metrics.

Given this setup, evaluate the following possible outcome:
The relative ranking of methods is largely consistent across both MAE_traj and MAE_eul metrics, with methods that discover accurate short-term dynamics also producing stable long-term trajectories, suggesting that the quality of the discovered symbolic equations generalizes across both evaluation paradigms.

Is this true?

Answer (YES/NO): NO